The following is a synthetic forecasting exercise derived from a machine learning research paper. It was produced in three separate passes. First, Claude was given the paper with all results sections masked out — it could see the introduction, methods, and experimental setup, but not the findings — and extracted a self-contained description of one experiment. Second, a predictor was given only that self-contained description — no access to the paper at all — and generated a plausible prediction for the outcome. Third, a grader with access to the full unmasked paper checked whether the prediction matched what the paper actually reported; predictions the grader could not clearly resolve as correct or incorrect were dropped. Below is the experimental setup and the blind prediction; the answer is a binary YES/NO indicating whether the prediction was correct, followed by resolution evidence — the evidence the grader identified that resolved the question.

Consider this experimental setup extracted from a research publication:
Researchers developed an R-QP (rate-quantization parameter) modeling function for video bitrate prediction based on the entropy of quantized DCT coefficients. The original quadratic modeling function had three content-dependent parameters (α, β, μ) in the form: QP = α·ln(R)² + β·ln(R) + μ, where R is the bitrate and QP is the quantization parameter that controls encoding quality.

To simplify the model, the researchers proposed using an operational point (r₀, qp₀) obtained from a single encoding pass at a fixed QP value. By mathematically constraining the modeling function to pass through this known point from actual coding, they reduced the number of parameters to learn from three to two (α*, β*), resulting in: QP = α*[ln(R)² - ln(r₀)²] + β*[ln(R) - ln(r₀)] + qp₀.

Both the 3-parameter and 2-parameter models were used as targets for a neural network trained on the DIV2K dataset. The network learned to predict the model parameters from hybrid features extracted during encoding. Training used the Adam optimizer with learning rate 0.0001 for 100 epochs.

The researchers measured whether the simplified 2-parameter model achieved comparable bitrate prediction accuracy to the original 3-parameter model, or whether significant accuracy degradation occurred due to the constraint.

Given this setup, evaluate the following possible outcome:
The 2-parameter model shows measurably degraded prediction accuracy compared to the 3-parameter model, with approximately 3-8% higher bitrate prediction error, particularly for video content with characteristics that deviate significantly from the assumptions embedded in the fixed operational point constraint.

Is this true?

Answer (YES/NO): NO